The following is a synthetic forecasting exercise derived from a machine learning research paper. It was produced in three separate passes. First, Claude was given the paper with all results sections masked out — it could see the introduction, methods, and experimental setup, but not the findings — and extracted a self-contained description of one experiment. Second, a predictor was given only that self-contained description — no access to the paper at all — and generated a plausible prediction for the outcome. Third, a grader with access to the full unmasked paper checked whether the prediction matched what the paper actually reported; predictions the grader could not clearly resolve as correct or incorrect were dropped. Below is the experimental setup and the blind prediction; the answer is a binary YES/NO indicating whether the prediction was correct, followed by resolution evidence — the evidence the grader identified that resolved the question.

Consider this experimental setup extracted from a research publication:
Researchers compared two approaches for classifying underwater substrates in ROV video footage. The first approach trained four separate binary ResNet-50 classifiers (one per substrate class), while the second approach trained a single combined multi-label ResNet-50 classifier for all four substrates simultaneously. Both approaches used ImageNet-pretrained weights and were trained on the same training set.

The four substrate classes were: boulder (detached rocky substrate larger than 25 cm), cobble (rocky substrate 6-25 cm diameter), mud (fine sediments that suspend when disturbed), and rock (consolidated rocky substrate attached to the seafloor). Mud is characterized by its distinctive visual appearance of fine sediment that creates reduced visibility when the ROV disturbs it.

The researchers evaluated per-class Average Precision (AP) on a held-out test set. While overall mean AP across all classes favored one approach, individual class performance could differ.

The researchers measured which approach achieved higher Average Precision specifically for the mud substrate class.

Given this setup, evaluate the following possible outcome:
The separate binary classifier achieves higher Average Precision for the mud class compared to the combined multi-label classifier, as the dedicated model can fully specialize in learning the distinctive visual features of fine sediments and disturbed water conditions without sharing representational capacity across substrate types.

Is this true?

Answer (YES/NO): NO